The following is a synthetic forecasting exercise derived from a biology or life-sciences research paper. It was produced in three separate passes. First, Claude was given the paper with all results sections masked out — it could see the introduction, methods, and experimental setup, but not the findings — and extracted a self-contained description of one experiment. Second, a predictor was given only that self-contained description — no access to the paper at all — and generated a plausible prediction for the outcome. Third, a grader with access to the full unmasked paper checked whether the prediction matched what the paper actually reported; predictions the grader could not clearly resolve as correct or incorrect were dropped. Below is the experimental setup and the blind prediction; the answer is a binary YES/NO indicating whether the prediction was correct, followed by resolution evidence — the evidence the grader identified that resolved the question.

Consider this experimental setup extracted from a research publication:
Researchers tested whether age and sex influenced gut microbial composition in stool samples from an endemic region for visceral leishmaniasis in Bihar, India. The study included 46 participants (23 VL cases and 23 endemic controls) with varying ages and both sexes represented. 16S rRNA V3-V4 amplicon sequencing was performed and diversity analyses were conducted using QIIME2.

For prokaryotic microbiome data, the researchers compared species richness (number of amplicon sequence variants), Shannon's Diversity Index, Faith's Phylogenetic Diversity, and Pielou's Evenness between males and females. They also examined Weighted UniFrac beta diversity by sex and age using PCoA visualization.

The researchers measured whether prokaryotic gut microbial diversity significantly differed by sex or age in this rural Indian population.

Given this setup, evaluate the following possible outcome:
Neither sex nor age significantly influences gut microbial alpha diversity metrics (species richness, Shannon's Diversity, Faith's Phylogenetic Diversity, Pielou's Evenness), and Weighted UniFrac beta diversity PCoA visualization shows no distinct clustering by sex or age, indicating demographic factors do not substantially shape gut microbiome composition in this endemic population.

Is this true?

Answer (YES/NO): YES